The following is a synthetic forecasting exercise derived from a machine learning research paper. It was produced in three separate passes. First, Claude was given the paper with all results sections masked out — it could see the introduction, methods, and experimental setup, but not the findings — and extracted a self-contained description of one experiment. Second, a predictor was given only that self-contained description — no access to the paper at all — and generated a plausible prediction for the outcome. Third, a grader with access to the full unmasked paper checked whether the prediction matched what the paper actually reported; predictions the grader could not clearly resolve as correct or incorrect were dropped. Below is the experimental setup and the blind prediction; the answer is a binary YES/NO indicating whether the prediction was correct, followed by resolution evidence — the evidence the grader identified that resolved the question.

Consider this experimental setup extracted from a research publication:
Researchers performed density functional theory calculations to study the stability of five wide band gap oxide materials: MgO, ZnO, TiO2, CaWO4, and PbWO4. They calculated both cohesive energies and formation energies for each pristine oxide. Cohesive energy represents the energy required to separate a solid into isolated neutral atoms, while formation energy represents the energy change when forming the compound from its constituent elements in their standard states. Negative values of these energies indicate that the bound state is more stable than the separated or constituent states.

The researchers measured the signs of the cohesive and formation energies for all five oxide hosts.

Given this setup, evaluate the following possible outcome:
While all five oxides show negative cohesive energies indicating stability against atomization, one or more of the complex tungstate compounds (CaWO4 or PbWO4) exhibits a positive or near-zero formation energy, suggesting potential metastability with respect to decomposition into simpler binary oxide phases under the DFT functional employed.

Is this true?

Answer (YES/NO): NO